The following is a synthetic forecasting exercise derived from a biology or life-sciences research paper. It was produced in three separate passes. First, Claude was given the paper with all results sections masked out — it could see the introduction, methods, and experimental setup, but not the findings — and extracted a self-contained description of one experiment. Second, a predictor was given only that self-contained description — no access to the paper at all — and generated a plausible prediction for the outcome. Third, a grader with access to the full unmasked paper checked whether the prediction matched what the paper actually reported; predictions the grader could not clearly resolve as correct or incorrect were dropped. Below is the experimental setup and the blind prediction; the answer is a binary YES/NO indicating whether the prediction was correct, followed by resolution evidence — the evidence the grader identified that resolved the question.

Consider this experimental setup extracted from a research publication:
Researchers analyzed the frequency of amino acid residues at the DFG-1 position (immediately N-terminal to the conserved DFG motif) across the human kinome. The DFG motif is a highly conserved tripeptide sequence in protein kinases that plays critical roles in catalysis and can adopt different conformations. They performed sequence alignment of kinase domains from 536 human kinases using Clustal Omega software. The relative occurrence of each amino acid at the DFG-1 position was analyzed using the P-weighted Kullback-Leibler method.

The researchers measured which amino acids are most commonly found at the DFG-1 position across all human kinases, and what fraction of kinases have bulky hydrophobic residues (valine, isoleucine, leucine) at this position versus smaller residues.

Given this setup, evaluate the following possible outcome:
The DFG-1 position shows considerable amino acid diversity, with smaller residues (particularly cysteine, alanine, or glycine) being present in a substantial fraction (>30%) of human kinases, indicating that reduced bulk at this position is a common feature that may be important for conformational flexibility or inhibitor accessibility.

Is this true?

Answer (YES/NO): NO